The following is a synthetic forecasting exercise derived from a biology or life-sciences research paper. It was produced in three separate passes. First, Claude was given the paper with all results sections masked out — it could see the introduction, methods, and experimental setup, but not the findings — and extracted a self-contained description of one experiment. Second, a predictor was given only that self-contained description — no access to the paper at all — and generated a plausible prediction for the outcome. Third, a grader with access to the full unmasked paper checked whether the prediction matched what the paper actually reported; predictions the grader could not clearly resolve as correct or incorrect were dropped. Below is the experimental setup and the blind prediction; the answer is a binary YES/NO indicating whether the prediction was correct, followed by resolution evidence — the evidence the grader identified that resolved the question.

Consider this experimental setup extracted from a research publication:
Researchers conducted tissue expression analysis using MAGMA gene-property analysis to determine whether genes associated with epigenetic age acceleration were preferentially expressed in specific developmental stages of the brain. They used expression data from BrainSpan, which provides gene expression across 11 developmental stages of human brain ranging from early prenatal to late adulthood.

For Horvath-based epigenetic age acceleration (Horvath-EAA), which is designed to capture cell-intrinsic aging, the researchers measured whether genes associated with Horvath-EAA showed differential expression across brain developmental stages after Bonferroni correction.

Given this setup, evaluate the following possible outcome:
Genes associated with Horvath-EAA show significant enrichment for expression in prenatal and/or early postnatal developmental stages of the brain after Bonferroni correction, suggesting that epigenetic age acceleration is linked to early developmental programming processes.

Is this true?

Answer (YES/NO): NO